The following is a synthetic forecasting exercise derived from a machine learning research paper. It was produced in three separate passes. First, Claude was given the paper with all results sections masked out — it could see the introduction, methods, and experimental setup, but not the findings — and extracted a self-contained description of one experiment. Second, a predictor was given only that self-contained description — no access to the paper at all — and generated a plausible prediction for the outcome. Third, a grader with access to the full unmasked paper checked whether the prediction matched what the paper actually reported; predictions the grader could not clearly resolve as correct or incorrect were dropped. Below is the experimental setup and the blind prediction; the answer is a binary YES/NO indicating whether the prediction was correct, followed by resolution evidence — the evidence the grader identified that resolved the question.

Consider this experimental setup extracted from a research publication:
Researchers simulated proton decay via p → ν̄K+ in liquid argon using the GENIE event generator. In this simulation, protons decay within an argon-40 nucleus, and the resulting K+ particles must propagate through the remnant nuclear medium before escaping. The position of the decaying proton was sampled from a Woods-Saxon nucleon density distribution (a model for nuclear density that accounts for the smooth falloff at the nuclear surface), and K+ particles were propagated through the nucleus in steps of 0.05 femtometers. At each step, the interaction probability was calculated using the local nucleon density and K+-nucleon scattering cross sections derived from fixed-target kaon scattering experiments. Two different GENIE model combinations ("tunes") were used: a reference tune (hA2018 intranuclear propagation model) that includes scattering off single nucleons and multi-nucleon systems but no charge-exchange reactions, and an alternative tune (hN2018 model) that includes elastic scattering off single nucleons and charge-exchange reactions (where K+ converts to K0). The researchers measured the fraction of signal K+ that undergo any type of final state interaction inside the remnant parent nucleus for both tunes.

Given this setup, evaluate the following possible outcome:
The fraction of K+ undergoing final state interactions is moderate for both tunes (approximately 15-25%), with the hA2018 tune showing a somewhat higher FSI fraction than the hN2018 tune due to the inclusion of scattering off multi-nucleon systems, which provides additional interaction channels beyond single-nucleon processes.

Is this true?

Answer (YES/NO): NO